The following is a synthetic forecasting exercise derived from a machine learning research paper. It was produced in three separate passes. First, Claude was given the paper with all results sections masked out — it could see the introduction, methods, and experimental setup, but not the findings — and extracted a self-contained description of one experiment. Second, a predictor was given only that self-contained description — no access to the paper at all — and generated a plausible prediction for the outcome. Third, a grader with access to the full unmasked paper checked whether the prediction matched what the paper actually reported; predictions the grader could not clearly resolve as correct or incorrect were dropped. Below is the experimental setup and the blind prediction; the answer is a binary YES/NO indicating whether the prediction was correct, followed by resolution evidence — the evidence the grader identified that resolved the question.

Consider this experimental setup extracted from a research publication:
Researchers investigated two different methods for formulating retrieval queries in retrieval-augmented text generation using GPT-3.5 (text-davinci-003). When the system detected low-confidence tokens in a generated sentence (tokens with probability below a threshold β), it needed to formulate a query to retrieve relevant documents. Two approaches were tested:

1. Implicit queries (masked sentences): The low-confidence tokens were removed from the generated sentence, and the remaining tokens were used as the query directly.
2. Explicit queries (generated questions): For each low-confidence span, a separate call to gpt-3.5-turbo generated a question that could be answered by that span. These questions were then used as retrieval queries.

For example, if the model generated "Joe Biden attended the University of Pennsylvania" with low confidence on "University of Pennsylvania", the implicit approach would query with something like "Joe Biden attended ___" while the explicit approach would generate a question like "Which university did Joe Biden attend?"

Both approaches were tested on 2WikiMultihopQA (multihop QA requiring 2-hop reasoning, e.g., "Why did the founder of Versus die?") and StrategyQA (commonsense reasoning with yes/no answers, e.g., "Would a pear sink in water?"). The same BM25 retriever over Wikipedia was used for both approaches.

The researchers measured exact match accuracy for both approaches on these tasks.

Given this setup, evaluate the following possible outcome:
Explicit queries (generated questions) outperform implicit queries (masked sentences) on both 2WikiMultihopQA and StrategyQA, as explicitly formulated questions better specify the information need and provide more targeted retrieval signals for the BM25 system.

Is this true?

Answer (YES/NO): NO